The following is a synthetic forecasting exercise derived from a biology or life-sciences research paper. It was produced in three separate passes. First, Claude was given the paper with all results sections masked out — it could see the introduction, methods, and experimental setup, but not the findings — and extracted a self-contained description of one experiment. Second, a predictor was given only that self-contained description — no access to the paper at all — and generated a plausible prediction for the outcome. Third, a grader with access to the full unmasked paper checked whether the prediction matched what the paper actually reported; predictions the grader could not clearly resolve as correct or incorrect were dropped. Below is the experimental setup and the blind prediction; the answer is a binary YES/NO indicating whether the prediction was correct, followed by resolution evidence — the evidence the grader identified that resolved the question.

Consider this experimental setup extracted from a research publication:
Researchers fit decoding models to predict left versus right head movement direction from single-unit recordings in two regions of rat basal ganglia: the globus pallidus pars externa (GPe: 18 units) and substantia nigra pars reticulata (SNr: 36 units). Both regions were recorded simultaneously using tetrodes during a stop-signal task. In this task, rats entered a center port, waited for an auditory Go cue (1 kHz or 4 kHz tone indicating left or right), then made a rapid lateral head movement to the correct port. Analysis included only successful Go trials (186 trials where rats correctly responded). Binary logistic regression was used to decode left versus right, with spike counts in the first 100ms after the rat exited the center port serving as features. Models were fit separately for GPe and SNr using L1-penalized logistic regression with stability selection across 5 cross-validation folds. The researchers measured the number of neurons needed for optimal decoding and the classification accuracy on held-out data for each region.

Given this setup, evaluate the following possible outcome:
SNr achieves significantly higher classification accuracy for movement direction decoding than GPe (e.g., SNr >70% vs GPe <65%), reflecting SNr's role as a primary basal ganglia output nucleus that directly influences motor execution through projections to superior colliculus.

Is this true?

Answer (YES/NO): NO